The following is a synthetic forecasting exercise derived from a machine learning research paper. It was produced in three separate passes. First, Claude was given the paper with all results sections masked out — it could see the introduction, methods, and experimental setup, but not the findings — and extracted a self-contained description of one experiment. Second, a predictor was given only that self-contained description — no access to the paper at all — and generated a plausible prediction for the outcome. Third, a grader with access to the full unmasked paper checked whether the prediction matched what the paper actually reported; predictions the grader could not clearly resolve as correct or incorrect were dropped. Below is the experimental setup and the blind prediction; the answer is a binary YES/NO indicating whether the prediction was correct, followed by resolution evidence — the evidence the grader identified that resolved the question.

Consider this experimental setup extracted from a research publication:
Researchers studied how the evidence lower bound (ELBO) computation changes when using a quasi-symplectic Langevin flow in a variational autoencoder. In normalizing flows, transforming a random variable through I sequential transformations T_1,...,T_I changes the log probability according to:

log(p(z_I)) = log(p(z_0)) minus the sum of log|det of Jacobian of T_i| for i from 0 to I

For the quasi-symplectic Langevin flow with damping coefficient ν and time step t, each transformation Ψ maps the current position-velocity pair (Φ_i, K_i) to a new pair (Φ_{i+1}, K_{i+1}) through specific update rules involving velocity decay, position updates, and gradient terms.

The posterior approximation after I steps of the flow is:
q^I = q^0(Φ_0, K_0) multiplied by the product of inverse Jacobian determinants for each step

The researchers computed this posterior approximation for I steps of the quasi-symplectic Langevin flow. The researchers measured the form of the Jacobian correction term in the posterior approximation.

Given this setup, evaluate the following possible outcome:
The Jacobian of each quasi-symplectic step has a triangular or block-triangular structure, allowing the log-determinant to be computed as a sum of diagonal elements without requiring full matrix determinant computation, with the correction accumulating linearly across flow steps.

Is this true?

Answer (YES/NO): NO